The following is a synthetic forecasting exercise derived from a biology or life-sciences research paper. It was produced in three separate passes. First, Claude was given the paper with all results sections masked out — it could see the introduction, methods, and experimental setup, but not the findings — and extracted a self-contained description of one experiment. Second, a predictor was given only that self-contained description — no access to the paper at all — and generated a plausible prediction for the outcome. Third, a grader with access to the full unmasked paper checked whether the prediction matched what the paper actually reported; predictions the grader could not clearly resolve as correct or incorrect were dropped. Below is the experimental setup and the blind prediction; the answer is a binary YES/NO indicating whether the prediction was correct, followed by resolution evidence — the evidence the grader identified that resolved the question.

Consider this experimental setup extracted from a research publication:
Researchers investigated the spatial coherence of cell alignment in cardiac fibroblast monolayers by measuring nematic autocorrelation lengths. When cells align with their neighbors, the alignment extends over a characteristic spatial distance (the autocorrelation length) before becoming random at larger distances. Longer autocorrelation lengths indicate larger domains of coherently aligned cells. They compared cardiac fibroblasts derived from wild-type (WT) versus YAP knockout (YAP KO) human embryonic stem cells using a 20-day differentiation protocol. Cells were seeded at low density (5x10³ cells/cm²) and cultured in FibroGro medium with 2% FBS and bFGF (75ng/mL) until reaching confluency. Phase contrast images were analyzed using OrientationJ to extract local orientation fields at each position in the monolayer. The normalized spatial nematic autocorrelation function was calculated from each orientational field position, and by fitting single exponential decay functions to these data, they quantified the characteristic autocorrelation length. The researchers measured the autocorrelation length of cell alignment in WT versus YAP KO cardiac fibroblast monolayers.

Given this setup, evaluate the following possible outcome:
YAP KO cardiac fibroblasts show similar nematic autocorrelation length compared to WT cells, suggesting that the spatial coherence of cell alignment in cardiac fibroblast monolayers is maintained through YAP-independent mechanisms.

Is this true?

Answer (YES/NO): NO